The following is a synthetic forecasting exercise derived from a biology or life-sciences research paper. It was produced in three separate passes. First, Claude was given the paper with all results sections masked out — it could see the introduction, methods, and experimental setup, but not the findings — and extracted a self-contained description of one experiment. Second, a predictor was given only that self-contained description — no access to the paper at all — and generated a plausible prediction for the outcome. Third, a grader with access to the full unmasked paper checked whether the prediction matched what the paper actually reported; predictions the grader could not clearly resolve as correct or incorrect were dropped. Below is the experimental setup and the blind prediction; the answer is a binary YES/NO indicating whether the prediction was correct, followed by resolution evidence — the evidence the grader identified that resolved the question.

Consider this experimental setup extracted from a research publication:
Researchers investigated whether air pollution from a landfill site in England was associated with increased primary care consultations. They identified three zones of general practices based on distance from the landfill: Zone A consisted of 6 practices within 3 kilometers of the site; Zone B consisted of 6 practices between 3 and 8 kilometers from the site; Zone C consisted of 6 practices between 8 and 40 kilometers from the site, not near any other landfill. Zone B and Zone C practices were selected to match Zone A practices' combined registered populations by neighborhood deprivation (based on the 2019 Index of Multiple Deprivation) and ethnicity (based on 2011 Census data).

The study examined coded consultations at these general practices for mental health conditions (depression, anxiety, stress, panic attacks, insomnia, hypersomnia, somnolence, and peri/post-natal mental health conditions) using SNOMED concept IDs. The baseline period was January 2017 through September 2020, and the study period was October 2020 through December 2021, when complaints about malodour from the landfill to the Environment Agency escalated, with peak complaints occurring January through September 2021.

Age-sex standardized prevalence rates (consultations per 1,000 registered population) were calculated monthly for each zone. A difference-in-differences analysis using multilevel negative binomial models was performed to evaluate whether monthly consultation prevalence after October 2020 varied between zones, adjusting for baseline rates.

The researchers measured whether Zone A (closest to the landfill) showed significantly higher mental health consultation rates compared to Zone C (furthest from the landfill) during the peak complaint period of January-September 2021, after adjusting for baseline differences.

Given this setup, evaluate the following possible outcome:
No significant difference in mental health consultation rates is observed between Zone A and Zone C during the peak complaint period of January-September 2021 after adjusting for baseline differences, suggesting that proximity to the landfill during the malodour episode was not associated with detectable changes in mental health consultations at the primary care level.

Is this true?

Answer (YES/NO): NO